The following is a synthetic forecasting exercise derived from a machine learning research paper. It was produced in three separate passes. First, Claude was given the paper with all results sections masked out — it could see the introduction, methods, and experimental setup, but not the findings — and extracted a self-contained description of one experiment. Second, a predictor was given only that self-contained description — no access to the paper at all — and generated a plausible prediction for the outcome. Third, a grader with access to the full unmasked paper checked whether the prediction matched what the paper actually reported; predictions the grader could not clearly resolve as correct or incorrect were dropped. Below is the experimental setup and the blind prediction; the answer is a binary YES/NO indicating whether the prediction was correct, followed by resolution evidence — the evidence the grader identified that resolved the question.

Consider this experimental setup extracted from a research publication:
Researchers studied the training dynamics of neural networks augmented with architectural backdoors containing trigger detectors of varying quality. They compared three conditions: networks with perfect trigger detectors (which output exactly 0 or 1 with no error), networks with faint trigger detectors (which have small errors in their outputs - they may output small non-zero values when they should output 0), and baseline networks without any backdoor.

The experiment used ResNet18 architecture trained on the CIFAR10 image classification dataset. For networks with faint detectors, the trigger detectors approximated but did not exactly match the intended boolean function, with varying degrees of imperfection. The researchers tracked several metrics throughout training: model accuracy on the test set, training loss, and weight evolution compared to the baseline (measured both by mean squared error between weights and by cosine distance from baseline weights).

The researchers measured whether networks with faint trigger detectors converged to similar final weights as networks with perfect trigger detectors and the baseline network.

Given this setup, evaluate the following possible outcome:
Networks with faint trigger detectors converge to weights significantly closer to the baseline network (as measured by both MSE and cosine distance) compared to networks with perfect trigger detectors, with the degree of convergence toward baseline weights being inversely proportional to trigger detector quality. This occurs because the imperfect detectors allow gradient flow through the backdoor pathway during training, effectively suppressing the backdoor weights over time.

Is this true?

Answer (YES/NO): NO